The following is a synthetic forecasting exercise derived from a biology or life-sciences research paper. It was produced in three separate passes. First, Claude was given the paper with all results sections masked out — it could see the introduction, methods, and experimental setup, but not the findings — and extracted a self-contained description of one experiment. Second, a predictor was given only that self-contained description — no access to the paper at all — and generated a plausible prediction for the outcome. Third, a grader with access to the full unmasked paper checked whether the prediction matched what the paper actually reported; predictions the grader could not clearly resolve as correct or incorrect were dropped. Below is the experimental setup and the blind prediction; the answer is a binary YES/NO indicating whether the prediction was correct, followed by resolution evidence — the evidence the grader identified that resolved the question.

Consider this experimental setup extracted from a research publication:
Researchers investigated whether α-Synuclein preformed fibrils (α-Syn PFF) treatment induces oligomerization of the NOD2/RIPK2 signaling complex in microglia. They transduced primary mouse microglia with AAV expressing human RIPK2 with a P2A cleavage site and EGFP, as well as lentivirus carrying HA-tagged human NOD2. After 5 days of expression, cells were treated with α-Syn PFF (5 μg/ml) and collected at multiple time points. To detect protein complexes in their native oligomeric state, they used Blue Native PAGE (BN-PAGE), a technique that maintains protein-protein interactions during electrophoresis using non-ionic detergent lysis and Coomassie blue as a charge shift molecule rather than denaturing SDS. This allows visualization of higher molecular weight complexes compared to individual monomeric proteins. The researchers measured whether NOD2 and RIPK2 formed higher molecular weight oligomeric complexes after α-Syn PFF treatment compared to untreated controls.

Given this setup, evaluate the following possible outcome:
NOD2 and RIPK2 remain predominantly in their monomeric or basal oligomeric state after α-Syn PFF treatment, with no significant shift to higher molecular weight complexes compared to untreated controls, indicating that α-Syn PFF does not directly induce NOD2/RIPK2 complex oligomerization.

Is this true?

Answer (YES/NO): NO